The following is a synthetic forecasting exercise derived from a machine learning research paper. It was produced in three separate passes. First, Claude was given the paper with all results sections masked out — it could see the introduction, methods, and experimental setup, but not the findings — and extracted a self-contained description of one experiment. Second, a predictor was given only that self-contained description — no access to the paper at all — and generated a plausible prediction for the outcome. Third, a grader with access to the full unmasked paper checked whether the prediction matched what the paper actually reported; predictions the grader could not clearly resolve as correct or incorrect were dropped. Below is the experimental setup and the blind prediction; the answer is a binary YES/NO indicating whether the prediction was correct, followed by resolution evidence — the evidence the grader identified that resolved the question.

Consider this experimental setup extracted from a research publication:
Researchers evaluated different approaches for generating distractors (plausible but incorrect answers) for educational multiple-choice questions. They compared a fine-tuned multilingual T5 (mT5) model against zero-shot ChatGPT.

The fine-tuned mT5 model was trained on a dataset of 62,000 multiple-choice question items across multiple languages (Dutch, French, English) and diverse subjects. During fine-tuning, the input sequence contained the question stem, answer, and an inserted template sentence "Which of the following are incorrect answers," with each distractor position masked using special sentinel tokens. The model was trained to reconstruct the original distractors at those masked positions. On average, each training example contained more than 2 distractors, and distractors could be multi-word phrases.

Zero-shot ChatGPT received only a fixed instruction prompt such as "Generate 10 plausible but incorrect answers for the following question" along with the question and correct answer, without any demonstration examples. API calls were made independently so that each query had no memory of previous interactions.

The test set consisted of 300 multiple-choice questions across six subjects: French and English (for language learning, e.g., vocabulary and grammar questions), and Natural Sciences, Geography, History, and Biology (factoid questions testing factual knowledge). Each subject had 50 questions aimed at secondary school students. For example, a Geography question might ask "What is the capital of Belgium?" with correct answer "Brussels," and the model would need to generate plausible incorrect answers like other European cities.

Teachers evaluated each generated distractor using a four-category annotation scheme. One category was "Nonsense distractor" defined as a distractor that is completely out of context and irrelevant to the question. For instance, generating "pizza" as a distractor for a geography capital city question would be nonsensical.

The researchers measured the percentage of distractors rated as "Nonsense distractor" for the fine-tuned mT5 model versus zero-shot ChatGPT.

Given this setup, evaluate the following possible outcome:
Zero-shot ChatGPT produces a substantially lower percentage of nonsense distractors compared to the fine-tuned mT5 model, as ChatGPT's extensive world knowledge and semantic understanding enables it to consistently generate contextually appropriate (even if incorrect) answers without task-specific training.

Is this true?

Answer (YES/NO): YES